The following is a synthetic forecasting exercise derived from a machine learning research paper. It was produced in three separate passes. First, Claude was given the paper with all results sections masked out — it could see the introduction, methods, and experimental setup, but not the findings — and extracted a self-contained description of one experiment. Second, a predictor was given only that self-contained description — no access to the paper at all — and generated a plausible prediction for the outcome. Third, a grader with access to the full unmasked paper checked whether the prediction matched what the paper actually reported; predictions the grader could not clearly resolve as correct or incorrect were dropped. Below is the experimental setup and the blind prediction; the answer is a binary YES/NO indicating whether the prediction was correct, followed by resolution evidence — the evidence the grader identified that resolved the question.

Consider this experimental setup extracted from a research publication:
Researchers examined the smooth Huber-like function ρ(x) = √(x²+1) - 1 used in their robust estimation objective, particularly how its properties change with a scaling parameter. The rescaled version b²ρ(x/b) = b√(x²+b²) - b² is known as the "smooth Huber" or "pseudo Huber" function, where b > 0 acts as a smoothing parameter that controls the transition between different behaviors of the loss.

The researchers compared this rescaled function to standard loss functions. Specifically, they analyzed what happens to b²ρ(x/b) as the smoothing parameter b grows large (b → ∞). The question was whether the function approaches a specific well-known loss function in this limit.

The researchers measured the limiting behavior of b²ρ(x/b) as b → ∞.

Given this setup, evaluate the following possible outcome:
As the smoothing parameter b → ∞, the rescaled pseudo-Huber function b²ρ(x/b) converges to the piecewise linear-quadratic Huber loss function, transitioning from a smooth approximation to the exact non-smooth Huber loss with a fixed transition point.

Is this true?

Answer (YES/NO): NO